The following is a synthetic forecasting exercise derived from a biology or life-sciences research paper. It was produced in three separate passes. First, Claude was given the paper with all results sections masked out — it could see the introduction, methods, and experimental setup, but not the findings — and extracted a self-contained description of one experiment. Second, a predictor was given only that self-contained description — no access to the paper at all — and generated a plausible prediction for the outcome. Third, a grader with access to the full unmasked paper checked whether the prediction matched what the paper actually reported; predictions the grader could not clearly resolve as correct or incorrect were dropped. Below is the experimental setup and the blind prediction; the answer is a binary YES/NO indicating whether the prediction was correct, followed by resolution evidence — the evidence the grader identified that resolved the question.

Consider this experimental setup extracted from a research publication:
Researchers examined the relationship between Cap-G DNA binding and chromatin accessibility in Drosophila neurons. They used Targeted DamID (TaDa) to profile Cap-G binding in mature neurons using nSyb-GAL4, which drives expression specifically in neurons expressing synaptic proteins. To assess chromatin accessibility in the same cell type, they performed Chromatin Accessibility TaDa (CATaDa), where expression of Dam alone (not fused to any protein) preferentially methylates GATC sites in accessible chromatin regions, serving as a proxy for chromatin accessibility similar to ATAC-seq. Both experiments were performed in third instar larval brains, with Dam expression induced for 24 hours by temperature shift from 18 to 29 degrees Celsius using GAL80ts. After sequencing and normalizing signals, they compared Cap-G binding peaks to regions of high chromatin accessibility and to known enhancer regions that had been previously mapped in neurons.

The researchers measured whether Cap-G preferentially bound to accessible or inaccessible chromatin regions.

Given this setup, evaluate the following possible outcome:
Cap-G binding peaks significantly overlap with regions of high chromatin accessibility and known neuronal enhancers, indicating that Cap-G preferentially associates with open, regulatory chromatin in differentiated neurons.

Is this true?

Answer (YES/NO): NO